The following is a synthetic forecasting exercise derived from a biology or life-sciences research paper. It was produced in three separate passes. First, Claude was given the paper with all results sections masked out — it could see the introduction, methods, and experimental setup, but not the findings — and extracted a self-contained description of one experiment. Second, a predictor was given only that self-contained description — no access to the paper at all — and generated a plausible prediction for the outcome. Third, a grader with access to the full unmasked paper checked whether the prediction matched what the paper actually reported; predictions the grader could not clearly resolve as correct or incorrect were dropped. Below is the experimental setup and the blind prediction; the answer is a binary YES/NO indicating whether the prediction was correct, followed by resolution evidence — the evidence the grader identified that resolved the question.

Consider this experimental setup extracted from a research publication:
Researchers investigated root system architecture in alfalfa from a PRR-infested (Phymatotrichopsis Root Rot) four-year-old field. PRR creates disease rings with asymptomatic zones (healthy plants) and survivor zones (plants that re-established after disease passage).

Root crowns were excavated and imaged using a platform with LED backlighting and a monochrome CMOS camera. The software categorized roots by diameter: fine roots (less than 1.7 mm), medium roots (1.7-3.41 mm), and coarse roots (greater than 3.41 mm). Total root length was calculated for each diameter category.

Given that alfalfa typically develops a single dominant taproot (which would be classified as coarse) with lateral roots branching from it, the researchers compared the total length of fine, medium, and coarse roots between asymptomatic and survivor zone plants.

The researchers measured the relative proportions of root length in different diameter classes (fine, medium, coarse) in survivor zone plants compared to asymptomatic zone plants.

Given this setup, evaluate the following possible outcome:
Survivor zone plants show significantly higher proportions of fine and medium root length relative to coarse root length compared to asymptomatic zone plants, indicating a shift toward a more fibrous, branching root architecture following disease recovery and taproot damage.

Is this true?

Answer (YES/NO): YES